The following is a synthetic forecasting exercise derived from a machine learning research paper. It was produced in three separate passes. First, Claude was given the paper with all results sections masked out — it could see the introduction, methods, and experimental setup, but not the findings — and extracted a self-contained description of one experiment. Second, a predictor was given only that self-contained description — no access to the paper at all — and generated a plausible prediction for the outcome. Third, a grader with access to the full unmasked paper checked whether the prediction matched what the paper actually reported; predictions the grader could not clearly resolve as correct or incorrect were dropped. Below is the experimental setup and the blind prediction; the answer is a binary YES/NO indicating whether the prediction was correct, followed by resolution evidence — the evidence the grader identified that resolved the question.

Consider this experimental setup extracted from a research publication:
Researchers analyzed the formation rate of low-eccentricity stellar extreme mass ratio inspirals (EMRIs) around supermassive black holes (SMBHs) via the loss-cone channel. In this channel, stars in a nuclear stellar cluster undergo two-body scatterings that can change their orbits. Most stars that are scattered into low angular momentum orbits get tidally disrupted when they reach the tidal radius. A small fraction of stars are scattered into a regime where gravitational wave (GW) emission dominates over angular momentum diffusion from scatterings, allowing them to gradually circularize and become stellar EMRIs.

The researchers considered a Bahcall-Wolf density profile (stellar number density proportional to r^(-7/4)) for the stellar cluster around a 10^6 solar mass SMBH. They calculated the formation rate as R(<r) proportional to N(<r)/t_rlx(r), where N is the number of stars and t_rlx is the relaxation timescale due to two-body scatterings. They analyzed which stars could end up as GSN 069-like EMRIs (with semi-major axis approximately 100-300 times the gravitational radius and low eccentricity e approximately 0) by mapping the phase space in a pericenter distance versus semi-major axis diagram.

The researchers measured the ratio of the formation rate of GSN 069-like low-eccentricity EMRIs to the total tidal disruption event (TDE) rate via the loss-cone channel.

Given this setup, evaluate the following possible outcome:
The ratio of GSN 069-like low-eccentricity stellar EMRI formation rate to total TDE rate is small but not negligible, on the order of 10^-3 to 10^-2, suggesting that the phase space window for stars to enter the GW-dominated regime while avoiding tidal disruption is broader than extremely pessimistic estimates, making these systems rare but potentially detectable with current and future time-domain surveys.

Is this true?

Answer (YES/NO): NO